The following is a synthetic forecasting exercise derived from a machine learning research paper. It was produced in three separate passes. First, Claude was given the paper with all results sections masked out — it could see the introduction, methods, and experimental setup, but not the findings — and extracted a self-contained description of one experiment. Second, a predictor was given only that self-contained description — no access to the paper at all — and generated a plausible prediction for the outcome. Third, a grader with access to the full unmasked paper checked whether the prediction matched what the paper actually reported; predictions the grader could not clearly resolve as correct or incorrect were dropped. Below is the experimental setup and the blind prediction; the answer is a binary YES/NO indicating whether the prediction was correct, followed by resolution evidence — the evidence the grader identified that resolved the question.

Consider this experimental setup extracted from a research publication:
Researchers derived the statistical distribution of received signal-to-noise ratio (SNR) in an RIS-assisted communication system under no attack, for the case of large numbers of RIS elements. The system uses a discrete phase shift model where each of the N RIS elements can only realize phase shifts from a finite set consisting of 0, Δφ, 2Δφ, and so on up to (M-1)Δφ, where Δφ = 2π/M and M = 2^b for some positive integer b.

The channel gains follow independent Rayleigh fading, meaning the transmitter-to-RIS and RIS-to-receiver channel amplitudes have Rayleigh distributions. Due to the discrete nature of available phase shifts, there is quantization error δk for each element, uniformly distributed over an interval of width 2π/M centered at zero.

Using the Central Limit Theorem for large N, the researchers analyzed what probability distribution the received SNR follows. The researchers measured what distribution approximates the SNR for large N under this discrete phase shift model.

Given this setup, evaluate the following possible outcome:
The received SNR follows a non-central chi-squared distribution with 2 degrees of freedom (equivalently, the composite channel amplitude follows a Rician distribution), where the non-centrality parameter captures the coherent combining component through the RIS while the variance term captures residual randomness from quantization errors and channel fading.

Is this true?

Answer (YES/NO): NO